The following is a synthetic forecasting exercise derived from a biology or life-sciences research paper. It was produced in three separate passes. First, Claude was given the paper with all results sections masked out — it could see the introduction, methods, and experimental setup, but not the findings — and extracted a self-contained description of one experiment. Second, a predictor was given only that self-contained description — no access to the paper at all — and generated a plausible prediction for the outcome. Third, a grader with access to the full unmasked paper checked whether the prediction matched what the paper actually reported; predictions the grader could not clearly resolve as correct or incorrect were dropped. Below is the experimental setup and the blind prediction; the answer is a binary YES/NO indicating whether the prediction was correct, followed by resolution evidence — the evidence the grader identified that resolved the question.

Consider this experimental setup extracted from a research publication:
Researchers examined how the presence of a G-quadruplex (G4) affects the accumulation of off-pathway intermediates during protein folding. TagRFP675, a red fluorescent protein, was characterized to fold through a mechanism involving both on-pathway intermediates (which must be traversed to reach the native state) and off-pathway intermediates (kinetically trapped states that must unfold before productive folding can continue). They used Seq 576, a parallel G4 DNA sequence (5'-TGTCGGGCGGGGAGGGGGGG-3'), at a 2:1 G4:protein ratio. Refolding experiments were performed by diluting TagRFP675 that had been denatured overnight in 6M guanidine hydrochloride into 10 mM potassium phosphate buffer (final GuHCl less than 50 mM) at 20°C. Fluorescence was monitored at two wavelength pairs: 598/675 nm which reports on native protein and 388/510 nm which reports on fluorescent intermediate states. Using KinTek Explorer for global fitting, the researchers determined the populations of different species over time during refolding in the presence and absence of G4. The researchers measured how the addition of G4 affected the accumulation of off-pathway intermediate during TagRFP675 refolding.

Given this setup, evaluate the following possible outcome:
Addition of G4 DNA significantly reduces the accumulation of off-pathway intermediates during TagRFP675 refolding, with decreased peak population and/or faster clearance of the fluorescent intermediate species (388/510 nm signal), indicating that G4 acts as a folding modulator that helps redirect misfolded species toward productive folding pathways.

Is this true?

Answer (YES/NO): YES